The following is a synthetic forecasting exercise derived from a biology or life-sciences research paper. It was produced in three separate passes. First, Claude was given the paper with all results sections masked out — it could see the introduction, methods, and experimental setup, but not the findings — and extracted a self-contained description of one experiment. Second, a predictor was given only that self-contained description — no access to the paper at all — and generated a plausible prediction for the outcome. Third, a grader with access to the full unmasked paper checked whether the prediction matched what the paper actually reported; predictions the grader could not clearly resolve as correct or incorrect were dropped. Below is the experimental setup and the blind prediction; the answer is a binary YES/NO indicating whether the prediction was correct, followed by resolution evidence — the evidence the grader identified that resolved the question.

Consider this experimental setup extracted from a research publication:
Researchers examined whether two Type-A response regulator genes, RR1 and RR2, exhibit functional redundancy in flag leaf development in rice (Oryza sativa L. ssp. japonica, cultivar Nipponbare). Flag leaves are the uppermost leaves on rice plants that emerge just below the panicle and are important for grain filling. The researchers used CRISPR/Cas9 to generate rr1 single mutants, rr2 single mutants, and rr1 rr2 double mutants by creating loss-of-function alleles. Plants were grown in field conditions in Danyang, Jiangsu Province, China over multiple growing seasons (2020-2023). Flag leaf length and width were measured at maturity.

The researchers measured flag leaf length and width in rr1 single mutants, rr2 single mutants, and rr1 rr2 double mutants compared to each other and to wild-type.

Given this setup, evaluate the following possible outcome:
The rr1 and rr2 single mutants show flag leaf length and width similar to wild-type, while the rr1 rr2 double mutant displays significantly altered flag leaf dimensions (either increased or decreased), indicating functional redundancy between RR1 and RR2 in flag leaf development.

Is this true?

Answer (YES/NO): YES